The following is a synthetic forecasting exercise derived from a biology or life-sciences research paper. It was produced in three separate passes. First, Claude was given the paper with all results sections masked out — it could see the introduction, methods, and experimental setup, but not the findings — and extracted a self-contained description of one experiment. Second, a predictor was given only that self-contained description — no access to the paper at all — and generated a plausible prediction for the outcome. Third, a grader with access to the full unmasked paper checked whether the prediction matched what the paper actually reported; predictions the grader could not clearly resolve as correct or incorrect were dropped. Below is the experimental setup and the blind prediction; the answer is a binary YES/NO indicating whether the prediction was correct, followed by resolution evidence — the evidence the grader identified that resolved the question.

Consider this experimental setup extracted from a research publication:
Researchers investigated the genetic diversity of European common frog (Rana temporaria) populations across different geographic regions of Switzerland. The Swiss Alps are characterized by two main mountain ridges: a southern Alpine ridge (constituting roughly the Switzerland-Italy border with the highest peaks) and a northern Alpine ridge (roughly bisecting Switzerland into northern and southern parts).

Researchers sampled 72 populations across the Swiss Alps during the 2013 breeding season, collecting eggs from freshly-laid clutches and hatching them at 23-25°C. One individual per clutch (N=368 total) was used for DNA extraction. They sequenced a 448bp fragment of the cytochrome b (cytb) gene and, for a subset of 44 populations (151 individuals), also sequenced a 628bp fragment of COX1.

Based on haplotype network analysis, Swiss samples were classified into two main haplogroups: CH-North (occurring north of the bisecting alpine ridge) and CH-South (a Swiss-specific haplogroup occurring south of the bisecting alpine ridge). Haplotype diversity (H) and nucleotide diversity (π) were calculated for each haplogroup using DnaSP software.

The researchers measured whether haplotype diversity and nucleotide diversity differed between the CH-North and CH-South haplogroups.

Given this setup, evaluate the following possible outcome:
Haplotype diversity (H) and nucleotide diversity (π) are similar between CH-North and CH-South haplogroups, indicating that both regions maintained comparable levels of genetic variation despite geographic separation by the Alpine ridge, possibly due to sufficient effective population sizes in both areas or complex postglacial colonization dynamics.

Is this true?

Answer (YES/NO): NO